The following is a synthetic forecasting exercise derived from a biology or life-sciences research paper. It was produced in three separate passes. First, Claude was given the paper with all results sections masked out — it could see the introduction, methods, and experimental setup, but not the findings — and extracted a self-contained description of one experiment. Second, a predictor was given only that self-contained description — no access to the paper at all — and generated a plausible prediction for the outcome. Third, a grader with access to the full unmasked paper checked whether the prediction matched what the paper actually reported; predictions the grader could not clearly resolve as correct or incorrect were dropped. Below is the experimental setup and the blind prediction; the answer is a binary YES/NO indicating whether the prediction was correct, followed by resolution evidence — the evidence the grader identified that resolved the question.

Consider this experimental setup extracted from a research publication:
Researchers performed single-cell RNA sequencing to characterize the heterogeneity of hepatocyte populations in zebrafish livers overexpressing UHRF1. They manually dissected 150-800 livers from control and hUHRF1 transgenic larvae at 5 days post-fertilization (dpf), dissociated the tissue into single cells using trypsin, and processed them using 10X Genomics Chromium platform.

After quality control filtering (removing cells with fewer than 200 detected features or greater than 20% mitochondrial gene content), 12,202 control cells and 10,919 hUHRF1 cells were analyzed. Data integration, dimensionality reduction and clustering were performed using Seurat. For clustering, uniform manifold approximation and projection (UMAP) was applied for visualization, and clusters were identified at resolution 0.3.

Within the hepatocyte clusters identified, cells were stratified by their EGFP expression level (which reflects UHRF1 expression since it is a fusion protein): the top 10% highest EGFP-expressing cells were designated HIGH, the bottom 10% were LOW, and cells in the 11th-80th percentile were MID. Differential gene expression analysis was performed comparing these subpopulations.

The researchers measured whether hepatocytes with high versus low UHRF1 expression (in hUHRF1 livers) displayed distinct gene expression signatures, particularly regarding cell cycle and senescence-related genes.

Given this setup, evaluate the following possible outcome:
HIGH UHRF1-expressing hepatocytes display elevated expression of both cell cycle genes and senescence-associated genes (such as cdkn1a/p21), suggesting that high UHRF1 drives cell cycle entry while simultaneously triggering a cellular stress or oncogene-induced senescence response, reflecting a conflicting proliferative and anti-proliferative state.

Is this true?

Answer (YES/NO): NO